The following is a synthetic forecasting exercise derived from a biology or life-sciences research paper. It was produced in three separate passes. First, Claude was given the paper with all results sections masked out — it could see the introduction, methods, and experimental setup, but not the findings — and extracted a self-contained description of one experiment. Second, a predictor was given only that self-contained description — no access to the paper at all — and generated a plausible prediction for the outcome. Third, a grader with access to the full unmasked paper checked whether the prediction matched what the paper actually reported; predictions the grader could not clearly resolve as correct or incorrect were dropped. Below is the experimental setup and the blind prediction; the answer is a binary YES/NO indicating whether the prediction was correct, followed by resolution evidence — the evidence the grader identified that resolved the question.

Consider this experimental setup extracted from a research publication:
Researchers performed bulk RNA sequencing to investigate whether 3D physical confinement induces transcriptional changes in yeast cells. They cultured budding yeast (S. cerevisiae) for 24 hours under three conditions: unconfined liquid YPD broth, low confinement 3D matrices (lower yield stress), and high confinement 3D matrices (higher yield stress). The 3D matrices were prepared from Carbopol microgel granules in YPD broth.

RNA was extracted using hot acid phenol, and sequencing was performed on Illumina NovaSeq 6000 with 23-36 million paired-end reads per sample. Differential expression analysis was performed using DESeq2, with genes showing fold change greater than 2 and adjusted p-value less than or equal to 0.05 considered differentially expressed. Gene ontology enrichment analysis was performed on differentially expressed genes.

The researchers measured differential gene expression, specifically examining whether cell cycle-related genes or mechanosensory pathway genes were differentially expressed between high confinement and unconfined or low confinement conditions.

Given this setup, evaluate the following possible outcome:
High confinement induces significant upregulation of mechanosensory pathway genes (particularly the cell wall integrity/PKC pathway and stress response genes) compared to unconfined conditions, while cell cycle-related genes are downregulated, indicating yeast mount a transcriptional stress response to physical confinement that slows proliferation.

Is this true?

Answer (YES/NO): NO